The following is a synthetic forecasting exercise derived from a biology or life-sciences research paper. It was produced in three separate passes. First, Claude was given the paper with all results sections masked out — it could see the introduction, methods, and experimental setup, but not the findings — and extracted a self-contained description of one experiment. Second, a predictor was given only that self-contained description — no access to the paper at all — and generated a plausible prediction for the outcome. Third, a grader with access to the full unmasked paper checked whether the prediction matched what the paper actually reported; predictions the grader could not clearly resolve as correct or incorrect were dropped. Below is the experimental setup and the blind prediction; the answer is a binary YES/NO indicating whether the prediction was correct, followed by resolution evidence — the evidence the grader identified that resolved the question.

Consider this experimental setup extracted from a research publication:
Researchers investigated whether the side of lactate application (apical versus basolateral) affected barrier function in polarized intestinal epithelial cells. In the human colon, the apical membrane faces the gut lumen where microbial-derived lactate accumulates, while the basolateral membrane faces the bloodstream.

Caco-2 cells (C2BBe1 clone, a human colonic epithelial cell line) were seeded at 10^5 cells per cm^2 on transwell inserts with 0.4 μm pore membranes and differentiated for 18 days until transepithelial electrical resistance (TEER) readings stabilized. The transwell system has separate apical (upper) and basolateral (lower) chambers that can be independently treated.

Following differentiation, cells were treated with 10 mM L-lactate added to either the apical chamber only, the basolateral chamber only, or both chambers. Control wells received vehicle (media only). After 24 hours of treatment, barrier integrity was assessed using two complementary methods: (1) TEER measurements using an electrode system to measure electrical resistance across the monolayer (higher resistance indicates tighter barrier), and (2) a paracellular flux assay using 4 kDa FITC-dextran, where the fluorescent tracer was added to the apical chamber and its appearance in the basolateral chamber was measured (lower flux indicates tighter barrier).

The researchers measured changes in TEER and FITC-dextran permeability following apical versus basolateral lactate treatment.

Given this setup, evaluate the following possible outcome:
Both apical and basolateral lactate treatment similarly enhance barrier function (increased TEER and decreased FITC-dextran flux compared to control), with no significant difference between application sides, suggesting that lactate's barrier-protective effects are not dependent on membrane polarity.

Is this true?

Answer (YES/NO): NO